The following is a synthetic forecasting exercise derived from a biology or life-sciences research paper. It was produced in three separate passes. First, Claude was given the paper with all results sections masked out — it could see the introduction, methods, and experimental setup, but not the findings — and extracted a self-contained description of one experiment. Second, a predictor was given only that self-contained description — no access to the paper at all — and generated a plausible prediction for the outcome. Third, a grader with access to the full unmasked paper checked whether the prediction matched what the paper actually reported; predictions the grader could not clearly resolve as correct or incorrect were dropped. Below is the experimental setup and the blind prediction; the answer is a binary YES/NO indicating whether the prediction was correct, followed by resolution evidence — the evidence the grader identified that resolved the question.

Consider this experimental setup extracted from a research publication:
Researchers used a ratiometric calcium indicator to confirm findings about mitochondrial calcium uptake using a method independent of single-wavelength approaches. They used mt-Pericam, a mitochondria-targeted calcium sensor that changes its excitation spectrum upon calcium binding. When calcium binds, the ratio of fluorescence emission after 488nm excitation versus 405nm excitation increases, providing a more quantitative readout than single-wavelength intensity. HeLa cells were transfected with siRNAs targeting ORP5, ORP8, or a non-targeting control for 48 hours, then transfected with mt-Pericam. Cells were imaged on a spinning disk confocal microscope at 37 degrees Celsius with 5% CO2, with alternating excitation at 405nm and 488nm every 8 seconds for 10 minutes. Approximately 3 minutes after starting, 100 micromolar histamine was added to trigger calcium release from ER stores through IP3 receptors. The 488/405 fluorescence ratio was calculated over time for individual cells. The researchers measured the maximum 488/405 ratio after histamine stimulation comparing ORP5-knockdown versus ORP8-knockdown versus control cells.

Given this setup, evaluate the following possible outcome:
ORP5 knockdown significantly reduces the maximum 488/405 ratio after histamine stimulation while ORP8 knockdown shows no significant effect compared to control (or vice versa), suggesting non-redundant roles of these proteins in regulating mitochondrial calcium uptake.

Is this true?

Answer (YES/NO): NO